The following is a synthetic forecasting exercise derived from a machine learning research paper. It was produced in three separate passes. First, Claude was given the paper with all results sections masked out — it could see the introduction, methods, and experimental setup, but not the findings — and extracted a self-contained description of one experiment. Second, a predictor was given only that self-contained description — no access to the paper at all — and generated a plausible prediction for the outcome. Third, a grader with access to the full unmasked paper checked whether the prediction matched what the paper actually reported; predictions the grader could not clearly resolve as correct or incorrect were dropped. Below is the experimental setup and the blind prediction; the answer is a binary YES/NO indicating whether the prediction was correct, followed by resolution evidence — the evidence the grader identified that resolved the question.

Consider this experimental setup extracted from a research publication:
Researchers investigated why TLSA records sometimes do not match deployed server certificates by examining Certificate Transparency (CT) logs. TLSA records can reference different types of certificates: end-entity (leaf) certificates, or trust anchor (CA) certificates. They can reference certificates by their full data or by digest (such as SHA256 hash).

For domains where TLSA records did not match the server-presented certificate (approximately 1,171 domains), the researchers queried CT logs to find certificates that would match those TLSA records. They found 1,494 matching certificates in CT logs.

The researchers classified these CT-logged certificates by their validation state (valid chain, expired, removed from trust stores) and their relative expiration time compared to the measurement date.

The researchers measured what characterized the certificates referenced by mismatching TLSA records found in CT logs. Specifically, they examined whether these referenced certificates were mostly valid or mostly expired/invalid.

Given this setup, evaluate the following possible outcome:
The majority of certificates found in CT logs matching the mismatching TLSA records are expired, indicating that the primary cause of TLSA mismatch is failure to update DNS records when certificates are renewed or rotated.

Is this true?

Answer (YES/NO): YES